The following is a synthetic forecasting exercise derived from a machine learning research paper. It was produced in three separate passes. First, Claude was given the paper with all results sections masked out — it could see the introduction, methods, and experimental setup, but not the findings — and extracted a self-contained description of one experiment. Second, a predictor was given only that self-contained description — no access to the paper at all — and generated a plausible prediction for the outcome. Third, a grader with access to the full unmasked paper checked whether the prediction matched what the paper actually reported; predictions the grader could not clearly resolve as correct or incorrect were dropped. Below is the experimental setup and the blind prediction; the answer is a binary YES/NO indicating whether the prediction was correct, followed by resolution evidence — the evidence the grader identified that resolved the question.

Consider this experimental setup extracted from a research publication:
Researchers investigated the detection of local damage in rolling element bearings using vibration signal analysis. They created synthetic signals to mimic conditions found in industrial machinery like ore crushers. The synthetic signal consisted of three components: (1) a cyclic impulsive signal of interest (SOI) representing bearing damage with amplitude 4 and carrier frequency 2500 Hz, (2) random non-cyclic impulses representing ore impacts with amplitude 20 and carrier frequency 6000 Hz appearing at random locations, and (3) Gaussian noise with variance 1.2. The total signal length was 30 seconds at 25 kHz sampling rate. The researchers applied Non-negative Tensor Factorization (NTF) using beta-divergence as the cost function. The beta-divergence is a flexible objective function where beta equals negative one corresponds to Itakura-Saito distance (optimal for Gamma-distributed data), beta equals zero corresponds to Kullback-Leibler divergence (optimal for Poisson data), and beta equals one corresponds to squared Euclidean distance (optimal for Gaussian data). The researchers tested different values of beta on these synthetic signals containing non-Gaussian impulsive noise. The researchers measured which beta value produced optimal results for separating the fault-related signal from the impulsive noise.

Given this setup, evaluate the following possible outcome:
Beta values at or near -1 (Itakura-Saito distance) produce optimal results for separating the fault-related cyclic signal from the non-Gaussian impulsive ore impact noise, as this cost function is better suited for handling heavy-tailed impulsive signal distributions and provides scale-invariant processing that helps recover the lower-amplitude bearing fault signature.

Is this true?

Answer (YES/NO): YES